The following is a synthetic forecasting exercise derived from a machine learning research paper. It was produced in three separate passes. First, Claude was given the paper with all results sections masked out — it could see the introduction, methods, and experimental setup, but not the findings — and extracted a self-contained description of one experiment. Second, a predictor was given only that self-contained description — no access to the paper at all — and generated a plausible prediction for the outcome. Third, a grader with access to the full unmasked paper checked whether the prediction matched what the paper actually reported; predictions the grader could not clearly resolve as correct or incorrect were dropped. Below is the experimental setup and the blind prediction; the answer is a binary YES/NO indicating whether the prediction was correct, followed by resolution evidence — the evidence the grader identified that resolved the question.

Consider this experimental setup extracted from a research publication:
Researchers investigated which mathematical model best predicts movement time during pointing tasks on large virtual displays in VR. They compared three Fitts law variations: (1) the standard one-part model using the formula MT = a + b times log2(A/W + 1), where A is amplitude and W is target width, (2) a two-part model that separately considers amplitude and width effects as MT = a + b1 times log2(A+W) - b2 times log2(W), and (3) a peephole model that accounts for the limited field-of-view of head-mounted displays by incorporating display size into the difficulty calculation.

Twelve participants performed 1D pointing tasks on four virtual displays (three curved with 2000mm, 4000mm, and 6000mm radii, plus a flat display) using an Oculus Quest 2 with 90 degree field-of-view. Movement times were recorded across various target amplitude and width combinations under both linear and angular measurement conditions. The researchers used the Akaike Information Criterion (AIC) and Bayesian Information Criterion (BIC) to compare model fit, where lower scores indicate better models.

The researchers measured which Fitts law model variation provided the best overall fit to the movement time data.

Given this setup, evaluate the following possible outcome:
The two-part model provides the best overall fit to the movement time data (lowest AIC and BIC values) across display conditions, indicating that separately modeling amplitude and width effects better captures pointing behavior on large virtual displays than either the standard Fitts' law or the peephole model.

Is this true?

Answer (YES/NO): YES